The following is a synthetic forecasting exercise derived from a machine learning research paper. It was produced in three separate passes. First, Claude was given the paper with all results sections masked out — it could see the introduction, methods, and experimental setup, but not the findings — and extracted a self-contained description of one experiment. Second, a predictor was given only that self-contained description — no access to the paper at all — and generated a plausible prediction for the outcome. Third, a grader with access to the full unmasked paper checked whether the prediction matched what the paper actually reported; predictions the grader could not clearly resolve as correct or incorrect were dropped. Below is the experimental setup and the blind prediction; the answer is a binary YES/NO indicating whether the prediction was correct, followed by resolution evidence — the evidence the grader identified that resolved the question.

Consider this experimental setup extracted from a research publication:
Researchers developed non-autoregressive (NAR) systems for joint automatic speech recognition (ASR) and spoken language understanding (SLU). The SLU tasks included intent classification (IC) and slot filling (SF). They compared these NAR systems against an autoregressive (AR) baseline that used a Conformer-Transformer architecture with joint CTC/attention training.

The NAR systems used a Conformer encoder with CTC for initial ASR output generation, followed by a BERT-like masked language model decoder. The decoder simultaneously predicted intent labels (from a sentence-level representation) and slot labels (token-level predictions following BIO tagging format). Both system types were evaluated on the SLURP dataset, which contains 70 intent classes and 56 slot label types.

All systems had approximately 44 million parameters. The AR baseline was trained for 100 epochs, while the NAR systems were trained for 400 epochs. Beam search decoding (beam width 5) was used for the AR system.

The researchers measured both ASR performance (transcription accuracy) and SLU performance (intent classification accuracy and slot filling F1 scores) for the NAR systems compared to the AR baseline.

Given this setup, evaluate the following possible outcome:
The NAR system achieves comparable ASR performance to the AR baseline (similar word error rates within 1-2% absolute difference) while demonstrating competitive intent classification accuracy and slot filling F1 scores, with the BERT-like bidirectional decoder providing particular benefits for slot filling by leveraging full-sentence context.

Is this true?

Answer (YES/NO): NO